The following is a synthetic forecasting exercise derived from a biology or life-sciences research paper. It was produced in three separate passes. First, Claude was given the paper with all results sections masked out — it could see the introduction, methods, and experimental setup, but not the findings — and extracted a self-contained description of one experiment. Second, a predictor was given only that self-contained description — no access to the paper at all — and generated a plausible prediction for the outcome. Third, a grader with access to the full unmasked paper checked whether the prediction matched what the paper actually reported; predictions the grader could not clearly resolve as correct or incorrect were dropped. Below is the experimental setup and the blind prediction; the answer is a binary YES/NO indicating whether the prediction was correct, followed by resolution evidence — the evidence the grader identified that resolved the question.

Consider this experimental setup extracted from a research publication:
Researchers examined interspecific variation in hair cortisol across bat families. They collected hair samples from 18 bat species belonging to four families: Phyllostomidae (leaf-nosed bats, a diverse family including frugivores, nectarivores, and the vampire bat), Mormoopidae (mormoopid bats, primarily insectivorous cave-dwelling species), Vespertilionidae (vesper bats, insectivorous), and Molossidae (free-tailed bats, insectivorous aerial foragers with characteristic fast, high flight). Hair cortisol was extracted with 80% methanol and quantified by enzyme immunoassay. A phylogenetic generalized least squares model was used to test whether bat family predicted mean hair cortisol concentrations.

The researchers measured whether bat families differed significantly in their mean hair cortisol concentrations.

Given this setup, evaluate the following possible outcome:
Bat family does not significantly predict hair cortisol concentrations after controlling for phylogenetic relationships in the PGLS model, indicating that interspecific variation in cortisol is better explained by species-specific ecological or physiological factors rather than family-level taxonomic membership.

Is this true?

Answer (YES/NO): NO